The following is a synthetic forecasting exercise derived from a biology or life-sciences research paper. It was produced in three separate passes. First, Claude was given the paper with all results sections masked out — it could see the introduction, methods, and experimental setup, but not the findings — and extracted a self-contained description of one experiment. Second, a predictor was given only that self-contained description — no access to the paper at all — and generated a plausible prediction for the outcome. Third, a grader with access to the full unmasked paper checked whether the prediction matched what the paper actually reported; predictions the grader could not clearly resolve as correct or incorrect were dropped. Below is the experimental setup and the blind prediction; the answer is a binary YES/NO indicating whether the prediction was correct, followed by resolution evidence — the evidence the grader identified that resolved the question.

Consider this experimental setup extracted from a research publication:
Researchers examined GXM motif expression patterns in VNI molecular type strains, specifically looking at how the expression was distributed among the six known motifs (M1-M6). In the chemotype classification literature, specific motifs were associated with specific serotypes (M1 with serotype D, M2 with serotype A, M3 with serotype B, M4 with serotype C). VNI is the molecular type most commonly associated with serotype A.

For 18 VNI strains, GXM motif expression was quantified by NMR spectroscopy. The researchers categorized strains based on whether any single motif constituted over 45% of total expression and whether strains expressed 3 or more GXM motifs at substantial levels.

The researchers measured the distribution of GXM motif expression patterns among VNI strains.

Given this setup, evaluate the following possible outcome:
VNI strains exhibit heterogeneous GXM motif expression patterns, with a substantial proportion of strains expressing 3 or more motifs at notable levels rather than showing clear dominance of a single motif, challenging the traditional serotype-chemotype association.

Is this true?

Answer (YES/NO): YES